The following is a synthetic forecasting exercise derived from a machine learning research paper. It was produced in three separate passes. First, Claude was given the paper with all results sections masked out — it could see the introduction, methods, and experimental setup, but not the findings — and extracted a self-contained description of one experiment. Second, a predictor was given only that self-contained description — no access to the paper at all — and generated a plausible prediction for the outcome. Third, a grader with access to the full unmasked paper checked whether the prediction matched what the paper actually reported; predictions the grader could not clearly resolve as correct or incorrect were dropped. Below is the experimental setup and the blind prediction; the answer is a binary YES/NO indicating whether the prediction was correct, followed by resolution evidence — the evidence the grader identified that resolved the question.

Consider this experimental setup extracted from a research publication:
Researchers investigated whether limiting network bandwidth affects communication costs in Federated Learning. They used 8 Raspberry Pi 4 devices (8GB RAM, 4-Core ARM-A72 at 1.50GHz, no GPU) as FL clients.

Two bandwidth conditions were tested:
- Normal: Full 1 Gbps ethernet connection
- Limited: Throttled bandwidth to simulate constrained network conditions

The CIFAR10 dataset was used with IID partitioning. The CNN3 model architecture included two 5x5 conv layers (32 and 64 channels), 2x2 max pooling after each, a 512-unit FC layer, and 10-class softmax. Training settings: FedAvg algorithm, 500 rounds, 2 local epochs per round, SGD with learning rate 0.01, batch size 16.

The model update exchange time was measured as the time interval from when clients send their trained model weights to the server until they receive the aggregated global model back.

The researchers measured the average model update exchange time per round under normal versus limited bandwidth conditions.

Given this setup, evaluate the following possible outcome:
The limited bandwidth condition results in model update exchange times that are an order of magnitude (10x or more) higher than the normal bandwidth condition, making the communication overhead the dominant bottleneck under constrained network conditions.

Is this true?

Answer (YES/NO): NO